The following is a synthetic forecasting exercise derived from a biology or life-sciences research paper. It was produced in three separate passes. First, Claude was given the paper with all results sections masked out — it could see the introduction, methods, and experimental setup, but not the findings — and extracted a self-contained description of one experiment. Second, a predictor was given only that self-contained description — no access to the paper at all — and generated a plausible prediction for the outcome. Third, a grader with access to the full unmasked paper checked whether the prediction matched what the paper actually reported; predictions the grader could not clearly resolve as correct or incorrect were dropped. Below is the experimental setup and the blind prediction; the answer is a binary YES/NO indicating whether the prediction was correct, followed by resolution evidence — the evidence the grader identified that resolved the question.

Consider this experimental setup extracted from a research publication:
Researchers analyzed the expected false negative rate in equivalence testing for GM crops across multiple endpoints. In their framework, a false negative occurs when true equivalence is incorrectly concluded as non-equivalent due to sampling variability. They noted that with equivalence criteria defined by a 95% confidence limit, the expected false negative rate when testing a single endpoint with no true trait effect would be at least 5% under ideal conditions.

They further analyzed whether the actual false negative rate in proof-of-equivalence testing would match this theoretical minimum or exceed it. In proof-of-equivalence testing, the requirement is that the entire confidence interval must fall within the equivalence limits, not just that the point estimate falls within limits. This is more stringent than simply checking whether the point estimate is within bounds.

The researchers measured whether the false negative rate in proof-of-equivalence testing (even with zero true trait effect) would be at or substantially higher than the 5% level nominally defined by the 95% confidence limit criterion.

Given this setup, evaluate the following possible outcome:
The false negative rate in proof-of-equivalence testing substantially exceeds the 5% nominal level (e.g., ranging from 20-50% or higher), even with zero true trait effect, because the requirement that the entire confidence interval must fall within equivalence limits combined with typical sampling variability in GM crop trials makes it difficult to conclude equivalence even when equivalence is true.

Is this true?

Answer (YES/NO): NO